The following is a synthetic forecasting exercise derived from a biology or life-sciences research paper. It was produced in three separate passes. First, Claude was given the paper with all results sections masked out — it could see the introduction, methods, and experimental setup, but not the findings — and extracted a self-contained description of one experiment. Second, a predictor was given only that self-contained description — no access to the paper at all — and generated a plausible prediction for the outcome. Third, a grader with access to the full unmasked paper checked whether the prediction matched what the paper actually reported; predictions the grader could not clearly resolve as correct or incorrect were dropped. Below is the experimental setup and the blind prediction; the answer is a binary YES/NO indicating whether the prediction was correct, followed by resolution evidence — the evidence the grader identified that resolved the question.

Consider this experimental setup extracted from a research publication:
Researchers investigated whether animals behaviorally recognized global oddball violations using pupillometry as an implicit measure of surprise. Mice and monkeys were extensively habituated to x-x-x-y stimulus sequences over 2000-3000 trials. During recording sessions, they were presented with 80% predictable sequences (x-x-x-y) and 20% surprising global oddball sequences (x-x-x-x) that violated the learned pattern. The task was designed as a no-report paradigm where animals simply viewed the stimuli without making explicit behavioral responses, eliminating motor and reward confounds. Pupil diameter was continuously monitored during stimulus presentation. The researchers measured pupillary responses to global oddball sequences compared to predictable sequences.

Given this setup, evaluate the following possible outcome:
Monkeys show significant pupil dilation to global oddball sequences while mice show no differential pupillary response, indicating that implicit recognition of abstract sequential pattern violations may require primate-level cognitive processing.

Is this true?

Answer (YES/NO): NO